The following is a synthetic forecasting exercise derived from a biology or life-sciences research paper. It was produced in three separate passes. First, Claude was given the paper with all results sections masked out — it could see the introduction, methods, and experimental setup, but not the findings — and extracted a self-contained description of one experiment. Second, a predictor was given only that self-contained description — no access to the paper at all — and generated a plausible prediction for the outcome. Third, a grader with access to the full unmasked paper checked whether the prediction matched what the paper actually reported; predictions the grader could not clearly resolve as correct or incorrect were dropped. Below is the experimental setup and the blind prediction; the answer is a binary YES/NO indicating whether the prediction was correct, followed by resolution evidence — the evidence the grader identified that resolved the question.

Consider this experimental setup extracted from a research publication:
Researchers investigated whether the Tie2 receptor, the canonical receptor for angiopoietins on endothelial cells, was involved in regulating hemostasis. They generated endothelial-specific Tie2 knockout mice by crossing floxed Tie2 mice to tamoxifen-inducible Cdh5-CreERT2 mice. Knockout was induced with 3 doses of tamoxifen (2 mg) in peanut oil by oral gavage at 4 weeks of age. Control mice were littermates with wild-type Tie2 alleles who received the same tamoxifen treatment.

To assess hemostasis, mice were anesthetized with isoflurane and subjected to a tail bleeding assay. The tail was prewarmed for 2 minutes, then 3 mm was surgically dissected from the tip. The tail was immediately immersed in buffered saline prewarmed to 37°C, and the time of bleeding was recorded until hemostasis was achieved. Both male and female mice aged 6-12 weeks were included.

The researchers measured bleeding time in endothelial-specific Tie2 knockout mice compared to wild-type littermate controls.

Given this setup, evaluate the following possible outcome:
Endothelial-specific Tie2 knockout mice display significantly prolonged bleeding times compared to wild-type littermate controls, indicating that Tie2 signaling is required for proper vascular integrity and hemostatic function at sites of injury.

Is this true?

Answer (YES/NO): NO